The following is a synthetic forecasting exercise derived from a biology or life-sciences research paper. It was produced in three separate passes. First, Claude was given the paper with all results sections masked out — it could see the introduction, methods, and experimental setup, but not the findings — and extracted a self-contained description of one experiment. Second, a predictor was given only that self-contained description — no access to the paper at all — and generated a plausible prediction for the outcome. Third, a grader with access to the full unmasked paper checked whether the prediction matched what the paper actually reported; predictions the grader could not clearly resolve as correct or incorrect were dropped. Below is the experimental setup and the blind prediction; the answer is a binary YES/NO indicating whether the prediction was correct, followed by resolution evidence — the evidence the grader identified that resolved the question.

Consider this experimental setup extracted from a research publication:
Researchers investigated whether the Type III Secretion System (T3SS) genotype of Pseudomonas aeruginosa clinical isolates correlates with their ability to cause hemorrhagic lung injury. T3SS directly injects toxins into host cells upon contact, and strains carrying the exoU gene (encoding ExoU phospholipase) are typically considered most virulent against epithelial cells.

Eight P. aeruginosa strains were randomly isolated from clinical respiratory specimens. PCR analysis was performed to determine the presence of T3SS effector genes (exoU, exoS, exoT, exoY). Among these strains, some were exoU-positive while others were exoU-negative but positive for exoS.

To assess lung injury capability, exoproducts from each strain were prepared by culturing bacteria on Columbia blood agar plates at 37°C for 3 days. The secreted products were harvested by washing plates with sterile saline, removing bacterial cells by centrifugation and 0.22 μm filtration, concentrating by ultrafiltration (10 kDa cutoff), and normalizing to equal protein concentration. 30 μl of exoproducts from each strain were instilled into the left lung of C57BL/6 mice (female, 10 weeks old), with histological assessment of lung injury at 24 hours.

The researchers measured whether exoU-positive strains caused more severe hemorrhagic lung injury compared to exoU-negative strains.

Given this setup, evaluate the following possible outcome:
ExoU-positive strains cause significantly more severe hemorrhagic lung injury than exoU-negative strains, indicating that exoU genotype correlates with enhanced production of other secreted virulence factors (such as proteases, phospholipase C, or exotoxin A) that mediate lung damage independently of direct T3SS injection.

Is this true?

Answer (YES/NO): NO